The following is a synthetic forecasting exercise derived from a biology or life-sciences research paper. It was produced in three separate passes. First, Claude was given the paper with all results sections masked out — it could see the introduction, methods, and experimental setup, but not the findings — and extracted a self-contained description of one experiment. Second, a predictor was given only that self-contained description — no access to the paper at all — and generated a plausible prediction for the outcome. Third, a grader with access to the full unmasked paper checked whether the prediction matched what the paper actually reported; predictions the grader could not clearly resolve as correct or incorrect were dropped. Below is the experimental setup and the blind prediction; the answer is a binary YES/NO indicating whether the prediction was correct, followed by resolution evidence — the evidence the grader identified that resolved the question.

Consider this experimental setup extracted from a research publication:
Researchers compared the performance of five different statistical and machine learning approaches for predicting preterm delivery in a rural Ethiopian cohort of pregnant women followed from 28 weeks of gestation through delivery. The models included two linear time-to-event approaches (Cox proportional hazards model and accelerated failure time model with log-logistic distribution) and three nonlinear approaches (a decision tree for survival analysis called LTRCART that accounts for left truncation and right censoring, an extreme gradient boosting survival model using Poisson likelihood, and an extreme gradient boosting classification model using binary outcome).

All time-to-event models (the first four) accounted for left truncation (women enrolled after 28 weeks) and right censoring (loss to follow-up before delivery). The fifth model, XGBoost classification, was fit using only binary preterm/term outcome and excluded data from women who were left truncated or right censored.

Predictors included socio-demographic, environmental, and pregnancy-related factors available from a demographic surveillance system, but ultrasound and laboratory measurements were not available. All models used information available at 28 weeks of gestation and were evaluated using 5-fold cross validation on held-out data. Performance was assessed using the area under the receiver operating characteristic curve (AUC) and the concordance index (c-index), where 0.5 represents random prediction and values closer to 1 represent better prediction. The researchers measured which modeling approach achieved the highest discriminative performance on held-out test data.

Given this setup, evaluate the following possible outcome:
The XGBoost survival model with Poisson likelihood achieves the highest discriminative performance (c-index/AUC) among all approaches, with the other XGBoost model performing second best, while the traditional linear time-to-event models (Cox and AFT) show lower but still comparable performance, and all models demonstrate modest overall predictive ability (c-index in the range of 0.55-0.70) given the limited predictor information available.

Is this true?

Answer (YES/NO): NO